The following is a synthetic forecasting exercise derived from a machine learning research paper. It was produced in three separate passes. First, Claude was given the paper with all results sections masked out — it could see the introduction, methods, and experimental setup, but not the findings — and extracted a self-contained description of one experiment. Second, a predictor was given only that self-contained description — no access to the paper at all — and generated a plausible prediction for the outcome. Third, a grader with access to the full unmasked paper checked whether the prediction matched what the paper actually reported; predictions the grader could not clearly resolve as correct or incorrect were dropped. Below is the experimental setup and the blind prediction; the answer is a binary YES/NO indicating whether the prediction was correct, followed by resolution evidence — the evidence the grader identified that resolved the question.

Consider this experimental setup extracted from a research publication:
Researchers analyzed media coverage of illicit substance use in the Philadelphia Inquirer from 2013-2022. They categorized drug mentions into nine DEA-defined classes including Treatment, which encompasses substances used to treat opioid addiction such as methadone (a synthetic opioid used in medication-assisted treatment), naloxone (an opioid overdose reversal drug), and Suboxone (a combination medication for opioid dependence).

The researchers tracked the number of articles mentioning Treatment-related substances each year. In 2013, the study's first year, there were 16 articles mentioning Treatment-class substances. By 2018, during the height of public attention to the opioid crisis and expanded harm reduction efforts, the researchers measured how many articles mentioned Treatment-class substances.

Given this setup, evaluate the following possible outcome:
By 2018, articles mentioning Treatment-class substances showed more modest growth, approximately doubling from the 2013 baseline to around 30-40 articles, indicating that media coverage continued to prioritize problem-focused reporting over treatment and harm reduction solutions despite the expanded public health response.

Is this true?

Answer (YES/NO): NO